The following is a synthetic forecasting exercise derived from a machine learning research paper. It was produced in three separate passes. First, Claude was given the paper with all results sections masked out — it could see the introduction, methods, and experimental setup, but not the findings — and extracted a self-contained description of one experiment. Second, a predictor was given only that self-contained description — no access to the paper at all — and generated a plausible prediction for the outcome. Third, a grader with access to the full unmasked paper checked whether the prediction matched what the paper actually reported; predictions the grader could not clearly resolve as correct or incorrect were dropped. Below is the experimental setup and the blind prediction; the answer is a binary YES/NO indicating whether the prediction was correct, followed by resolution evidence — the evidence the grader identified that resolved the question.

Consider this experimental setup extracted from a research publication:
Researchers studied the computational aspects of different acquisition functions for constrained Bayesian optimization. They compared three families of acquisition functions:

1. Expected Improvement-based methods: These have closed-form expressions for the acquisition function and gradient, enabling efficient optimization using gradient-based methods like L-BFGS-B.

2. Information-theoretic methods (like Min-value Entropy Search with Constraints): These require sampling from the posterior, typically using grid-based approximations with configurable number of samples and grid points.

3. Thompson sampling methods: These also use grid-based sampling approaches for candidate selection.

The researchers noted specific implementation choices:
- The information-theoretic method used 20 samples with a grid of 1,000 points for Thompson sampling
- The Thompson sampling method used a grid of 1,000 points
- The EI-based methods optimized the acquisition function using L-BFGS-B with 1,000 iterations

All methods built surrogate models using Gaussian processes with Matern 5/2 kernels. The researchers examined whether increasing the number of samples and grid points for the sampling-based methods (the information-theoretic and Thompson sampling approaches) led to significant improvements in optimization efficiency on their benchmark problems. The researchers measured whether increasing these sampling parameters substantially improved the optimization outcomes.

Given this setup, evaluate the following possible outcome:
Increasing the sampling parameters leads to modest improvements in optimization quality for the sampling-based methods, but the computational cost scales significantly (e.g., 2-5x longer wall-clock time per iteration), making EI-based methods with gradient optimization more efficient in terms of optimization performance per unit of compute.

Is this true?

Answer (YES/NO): NO